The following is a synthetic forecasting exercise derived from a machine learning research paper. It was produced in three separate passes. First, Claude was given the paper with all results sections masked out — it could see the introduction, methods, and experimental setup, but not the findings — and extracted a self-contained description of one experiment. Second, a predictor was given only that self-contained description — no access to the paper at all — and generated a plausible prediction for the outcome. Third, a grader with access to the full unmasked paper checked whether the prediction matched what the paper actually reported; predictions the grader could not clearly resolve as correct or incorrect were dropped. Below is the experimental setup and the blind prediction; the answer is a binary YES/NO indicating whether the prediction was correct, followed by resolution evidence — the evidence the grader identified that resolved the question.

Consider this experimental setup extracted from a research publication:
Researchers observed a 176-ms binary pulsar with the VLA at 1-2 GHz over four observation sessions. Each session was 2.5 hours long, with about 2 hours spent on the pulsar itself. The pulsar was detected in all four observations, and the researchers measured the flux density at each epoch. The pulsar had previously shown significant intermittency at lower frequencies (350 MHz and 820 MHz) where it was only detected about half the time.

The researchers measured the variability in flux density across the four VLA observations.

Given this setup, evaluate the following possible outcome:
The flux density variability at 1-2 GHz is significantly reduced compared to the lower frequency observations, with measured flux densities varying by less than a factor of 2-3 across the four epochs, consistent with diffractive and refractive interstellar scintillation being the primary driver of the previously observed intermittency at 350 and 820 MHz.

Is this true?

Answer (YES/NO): YES